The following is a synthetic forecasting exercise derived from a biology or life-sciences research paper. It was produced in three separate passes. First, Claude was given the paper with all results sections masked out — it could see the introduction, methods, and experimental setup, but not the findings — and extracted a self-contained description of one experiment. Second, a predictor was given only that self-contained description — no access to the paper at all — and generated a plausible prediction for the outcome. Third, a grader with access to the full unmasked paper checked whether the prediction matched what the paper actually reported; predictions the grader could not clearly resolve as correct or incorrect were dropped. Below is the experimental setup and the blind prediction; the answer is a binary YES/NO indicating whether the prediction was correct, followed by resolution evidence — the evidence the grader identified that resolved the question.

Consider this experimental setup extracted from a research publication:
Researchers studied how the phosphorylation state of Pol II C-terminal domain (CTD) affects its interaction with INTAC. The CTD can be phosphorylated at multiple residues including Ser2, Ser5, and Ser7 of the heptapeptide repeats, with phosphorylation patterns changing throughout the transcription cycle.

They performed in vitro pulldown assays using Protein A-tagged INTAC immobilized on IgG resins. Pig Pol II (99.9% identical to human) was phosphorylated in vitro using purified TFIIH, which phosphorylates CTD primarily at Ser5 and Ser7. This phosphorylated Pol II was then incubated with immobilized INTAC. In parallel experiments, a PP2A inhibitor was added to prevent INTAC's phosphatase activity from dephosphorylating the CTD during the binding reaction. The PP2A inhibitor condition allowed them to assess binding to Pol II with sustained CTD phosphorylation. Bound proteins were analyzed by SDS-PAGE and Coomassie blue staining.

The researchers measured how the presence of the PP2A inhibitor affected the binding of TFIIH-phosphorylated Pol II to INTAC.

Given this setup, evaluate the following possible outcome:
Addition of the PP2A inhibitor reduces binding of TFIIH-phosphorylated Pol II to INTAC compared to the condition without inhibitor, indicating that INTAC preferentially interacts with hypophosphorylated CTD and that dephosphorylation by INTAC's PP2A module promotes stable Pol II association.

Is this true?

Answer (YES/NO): YES